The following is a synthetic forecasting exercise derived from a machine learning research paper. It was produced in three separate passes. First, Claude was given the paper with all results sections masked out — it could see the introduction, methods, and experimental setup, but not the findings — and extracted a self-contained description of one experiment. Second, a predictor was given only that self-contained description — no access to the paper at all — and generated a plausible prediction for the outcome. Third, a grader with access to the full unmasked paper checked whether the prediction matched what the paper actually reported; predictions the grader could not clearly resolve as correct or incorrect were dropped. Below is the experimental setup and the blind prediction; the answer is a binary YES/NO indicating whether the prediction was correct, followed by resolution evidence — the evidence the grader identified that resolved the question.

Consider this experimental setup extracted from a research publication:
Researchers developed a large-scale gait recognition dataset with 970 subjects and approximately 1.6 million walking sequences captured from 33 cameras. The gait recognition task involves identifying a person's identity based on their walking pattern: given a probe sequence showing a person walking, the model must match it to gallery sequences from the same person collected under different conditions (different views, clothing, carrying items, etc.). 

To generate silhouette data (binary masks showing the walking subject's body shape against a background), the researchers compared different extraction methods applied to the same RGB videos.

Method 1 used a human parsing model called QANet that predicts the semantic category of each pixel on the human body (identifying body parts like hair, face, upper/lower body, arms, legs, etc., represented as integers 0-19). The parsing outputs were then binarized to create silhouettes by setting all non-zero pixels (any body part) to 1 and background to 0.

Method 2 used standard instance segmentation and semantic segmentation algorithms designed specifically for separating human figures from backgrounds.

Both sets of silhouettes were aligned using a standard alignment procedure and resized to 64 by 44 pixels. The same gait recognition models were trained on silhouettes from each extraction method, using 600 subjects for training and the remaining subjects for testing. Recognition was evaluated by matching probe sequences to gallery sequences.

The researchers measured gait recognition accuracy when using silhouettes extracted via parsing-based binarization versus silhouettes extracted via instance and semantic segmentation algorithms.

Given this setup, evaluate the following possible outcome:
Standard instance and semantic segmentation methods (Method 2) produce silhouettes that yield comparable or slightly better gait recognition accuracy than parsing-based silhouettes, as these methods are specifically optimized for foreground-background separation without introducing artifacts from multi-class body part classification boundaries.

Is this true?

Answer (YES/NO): NO